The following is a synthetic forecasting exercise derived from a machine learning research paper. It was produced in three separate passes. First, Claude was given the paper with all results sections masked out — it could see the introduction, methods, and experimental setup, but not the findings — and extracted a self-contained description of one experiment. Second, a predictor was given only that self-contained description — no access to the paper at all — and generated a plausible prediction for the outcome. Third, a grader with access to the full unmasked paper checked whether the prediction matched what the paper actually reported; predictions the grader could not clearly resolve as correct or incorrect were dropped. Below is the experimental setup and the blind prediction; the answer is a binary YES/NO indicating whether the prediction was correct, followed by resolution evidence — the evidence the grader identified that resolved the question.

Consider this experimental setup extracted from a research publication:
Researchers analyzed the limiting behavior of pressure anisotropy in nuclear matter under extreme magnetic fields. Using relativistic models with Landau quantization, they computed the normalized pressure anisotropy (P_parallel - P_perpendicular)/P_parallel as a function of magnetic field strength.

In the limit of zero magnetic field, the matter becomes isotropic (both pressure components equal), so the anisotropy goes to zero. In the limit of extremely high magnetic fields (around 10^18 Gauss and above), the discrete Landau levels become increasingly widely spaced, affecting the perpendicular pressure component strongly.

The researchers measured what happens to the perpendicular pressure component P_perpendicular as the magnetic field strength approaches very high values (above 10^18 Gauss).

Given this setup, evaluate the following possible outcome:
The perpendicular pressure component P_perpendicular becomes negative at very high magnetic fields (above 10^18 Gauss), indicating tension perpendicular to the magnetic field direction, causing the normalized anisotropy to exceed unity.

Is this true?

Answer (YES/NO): YES